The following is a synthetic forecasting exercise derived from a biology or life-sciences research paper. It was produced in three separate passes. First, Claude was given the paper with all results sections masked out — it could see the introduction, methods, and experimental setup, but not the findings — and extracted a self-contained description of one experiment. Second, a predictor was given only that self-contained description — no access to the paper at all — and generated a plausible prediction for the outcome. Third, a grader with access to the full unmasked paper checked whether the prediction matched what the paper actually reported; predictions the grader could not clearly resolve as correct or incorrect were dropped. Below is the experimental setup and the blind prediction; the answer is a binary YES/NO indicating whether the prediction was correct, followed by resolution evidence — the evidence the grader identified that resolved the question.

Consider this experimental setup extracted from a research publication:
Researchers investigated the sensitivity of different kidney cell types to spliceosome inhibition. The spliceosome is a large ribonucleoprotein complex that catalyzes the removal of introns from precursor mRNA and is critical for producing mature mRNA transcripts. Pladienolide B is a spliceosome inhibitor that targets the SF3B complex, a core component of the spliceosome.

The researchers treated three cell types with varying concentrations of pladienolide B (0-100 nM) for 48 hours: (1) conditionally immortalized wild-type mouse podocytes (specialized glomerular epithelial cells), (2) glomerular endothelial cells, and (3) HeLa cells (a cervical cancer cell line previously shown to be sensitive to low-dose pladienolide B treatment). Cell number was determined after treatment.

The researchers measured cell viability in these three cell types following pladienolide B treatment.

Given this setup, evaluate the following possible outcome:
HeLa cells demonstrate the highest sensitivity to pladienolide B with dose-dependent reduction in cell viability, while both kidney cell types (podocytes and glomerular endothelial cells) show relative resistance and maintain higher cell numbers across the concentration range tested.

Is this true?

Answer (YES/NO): NO